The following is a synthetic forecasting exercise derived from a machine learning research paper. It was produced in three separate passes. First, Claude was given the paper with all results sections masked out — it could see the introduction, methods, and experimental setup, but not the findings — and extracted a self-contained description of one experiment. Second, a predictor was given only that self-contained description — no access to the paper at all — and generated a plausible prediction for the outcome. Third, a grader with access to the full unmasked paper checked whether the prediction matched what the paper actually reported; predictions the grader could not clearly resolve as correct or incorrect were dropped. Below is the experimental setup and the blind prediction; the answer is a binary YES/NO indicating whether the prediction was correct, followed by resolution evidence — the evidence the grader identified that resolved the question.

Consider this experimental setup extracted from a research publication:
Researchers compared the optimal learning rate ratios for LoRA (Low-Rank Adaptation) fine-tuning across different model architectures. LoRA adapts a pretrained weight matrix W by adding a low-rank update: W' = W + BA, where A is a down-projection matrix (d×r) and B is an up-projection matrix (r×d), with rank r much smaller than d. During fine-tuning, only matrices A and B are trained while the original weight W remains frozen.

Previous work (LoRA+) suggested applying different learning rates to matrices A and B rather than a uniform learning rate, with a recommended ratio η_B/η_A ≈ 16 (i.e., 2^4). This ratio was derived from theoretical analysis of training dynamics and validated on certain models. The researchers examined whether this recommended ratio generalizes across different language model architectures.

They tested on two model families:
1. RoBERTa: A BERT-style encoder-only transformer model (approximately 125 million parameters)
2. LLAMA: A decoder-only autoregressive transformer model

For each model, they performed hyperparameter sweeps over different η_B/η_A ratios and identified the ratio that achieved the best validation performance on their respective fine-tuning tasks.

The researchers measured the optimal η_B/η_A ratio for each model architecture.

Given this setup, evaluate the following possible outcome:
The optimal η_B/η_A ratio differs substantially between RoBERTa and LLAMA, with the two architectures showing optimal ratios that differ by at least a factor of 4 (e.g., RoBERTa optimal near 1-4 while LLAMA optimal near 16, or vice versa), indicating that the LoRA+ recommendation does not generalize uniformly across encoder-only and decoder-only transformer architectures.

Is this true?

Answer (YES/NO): YES